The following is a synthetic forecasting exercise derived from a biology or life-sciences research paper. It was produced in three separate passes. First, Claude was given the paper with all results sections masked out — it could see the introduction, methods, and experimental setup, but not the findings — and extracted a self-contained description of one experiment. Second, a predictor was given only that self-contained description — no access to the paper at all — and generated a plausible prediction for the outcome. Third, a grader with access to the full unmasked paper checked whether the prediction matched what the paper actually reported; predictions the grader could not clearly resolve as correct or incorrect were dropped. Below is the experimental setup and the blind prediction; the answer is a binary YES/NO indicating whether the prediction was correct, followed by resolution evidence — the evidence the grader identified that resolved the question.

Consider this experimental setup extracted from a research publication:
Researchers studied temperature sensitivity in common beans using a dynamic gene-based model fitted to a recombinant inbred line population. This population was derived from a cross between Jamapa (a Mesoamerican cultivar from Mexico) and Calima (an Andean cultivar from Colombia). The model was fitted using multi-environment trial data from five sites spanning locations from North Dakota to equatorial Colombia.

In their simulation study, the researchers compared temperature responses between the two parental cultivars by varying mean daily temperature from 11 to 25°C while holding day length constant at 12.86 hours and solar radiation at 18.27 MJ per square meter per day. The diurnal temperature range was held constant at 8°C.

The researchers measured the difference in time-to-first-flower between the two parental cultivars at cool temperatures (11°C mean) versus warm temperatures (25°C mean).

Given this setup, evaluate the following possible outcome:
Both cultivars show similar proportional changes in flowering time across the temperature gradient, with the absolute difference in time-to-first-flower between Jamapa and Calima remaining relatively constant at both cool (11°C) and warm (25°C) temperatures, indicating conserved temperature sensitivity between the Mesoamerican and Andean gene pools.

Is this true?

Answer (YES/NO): NO